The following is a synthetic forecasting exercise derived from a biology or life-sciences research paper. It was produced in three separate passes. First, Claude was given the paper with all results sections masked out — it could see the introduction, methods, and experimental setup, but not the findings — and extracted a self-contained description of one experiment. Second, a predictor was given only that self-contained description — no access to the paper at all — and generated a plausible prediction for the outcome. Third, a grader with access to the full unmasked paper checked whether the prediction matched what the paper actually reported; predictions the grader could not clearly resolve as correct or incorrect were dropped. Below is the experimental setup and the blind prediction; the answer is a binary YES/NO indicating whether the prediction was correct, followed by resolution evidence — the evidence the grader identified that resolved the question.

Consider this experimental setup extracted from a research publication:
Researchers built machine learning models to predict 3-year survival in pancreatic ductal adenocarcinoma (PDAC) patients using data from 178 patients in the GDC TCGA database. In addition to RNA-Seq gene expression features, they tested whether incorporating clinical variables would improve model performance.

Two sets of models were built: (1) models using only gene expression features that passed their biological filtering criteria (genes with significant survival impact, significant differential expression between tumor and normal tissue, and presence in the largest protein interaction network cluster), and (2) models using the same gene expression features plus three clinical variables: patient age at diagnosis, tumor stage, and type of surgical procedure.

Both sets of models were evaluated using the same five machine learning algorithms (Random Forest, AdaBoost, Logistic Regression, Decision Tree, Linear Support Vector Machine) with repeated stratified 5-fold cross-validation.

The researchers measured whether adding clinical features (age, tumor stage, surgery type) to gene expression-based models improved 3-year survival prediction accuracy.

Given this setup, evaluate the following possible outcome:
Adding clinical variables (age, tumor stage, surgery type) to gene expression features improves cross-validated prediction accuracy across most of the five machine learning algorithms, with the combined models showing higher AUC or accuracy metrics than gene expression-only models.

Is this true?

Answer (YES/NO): NO